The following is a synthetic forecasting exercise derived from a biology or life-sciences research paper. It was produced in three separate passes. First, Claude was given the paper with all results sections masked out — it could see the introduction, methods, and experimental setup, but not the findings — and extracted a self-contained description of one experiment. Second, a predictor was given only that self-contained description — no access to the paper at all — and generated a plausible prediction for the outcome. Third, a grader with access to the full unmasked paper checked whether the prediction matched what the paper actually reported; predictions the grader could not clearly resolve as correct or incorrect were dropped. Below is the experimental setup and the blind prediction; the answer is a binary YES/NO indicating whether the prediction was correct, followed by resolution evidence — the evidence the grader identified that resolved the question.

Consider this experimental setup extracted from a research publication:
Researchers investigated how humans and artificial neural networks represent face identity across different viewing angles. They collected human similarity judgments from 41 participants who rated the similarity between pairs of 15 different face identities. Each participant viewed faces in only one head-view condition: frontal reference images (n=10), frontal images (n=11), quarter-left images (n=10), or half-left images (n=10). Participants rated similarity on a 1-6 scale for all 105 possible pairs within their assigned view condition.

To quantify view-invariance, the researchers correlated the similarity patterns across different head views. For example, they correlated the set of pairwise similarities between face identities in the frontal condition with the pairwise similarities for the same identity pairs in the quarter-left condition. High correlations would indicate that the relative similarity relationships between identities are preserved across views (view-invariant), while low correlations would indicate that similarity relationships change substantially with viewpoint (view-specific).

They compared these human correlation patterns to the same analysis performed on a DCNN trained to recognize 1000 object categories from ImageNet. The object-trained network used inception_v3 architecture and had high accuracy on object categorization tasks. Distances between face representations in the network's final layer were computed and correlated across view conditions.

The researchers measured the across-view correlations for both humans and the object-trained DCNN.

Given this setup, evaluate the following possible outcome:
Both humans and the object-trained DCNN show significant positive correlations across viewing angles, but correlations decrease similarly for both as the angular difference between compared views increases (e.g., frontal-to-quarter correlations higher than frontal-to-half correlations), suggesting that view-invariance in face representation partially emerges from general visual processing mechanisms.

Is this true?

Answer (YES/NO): NO